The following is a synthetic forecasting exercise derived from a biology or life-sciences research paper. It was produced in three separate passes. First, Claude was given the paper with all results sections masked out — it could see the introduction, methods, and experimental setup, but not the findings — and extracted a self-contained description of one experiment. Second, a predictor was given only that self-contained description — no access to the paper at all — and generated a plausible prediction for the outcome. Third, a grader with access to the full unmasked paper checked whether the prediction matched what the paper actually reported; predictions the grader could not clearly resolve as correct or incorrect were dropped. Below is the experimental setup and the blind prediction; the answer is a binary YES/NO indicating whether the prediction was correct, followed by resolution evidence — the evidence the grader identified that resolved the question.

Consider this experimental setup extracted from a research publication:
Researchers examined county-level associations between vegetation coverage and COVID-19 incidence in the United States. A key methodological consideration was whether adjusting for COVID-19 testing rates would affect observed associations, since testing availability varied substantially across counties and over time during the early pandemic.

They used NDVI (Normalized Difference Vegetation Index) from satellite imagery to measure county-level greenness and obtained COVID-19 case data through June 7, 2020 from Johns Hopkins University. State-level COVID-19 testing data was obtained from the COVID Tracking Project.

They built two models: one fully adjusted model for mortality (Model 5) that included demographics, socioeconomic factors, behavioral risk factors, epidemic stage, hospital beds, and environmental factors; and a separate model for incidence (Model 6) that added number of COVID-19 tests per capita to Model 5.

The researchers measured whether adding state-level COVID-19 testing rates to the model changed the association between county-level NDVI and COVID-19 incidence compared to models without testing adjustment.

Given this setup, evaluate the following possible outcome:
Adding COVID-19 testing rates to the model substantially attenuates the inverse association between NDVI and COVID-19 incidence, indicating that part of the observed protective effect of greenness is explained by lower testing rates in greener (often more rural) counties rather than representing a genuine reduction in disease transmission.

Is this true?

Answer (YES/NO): NO